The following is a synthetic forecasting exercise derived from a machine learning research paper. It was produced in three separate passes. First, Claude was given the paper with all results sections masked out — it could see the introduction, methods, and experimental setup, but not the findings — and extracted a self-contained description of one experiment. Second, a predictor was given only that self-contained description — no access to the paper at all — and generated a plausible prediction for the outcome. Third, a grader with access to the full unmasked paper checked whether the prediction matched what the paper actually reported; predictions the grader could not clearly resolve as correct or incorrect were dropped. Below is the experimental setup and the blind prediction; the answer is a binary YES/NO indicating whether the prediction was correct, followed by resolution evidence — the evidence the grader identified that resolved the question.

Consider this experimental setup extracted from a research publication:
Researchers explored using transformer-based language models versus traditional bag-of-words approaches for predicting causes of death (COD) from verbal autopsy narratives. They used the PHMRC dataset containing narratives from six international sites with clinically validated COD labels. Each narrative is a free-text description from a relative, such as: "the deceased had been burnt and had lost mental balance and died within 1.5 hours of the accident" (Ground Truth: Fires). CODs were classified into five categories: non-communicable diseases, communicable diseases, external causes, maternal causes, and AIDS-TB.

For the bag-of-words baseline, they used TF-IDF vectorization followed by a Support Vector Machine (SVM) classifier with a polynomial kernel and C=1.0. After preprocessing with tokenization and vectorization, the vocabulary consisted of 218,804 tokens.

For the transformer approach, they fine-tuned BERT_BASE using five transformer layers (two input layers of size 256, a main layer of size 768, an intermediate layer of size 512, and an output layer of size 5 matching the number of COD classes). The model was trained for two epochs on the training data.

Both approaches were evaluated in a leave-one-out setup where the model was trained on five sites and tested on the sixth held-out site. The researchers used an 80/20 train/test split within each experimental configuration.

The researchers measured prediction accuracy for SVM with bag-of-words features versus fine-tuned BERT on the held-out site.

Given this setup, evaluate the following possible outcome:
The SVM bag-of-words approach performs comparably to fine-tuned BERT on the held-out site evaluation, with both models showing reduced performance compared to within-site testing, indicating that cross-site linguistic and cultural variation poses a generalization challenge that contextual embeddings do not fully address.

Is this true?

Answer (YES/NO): NO